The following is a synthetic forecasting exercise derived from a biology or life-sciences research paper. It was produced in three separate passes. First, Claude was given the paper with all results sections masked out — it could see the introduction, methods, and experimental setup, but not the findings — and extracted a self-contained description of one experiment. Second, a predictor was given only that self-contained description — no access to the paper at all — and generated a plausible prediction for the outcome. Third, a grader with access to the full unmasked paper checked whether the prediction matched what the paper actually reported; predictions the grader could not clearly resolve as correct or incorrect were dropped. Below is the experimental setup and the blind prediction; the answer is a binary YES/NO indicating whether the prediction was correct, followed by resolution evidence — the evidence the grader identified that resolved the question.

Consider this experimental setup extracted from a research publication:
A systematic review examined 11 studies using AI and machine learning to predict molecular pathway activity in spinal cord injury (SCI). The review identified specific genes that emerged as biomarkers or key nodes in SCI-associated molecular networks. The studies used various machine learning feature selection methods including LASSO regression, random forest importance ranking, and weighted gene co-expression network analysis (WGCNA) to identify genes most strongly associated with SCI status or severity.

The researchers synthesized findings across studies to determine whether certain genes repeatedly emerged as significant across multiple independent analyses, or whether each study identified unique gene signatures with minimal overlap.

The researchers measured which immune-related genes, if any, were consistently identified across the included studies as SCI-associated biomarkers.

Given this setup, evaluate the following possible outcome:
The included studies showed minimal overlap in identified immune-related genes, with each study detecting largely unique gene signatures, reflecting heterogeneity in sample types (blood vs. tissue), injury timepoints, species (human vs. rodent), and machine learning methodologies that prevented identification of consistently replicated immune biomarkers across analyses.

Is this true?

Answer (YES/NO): NO